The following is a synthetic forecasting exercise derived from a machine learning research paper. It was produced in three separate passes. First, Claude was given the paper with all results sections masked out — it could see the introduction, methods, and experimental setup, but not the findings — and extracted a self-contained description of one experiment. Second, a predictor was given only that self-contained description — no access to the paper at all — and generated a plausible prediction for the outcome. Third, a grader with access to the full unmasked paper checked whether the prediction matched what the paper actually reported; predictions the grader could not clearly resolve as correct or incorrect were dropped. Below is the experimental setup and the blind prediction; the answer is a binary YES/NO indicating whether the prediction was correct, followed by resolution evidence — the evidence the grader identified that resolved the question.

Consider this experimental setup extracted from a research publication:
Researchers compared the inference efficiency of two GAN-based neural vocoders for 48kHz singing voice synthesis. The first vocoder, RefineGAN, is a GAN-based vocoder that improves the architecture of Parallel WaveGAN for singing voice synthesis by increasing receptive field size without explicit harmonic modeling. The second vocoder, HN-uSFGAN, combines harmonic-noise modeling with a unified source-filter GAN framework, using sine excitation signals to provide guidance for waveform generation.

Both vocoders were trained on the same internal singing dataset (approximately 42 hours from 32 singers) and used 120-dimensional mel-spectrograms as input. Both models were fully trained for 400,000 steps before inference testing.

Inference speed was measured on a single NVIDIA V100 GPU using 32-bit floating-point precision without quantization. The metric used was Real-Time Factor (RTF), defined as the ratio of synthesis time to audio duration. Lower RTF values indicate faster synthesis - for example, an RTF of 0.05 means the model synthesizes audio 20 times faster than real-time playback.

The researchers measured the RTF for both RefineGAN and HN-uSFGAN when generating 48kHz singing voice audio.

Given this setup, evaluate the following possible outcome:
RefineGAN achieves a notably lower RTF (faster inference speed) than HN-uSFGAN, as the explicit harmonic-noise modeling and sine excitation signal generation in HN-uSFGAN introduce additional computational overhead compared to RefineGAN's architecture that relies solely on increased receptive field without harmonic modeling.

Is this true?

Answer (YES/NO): YES